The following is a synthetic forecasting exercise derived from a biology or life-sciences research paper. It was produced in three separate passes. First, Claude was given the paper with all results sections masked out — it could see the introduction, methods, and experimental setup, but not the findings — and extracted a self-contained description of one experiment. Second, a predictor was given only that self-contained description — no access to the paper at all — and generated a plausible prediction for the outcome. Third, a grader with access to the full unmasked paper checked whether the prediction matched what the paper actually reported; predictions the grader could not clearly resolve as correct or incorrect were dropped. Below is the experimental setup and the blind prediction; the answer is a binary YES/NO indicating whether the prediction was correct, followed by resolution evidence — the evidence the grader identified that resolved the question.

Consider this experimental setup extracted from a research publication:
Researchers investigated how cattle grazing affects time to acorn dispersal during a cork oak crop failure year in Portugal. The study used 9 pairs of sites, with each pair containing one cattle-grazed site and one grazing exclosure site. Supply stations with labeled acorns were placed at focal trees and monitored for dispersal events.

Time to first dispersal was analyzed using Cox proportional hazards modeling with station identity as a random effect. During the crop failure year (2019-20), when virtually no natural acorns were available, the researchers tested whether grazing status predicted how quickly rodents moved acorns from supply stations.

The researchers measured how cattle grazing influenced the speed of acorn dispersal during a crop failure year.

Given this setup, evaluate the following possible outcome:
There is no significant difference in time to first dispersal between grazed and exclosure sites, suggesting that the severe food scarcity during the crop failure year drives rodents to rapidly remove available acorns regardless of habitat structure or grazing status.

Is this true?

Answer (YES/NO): NO